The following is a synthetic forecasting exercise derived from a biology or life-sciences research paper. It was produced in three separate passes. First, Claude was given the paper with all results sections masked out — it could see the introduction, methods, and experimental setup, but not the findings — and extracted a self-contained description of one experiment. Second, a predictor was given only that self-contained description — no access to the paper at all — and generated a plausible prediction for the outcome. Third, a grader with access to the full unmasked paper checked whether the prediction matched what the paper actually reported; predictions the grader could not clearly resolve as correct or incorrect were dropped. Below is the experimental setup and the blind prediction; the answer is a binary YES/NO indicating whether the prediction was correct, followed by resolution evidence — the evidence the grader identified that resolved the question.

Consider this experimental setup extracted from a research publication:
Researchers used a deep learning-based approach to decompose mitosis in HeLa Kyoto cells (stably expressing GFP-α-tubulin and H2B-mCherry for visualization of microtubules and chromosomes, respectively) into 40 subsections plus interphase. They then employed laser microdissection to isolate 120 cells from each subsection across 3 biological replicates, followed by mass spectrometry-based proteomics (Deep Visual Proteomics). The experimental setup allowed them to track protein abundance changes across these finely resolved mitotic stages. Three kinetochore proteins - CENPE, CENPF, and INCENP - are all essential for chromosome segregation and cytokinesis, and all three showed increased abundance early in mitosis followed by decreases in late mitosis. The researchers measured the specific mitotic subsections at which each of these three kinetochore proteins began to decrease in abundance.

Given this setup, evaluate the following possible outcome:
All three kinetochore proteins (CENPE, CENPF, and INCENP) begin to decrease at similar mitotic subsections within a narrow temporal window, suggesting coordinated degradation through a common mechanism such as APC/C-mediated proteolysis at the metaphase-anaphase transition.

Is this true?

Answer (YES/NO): NO